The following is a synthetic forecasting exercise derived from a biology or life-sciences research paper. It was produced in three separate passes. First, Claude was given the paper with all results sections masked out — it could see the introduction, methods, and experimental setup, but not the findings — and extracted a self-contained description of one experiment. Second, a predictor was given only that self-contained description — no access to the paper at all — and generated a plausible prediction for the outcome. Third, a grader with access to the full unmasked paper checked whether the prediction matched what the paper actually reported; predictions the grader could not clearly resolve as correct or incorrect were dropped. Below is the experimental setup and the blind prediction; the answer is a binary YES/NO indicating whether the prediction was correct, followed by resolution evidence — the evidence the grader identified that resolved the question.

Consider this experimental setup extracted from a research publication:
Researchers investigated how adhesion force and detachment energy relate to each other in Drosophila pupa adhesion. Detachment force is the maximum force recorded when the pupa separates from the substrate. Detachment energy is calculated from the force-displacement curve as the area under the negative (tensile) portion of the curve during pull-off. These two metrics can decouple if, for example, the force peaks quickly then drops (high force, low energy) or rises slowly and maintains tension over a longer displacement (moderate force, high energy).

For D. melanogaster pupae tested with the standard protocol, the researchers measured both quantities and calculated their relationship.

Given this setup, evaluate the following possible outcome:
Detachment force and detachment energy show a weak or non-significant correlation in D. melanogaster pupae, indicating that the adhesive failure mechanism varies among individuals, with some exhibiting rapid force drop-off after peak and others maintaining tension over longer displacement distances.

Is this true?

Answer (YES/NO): NO